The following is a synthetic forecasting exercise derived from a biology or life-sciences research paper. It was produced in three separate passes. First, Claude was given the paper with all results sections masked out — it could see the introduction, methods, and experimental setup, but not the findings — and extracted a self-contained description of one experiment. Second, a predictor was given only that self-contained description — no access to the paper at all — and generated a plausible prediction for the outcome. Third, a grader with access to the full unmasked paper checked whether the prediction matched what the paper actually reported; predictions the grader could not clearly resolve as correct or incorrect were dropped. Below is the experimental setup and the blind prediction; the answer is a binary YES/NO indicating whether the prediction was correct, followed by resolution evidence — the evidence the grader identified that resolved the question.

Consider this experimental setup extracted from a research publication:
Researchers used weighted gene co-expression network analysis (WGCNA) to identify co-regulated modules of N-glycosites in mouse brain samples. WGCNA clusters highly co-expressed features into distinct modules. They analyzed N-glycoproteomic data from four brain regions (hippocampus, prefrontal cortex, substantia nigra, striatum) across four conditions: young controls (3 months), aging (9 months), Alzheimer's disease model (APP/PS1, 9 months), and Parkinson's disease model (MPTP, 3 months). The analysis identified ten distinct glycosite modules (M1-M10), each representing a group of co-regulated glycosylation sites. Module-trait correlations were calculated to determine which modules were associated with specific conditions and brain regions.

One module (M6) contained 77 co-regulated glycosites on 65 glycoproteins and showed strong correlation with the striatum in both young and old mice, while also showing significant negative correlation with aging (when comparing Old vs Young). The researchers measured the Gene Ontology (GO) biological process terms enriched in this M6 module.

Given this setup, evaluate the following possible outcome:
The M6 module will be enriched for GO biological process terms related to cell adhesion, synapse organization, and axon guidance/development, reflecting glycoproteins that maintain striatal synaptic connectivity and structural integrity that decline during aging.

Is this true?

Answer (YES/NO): NO